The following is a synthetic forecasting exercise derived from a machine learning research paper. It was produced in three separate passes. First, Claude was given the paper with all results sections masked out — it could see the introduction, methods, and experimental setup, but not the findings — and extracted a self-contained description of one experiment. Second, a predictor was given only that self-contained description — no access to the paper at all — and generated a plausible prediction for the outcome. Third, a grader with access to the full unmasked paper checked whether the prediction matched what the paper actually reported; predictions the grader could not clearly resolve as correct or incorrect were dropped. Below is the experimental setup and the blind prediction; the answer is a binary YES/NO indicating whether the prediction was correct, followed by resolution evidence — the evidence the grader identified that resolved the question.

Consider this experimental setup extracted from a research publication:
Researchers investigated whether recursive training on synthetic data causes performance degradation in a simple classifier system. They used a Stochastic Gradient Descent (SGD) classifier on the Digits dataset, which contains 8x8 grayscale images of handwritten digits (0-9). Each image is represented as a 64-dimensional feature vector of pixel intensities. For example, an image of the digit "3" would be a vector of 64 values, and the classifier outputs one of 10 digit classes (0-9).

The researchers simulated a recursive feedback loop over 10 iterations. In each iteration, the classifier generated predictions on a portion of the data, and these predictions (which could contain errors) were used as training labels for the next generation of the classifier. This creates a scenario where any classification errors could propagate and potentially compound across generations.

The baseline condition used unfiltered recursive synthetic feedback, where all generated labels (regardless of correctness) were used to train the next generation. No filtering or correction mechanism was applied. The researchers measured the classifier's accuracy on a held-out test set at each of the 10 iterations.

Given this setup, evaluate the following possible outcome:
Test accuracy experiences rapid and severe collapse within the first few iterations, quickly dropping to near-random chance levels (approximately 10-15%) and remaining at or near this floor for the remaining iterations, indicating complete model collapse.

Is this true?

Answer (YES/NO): NO